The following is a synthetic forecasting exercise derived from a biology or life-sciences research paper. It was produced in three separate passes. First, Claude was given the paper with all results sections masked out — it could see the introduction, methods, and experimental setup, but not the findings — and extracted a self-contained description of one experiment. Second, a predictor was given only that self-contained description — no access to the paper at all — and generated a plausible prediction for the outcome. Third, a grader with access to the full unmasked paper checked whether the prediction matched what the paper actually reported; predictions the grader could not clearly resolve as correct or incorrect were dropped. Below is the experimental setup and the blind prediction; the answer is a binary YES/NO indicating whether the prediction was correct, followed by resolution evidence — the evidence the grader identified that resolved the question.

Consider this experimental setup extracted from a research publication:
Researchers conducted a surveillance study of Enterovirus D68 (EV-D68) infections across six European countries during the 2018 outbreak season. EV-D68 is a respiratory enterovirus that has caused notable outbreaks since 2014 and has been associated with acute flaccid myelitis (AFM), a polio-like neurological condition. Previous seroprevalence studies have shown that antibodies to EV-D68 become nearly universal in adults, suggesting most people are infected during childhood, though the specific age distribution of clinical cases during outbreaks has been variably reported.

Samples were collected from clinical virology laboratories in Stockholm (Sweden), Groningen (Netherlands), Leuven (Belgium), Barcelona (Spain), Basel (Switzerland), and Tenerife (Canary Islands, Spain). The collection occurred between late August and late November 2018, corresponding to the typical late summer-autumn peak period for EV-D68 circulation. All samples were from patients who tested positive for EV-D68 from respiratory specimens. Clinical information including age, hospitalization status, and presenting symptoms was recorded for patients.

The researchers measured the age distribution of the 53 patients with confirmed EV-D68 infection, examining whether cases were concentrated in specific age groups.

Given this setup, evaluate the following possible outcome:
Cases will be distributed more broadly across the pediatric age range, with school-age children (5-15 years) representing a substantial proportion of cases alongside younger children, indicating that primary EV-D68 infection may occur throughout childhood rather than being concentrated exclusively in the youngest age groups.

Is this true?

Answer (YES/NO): NO